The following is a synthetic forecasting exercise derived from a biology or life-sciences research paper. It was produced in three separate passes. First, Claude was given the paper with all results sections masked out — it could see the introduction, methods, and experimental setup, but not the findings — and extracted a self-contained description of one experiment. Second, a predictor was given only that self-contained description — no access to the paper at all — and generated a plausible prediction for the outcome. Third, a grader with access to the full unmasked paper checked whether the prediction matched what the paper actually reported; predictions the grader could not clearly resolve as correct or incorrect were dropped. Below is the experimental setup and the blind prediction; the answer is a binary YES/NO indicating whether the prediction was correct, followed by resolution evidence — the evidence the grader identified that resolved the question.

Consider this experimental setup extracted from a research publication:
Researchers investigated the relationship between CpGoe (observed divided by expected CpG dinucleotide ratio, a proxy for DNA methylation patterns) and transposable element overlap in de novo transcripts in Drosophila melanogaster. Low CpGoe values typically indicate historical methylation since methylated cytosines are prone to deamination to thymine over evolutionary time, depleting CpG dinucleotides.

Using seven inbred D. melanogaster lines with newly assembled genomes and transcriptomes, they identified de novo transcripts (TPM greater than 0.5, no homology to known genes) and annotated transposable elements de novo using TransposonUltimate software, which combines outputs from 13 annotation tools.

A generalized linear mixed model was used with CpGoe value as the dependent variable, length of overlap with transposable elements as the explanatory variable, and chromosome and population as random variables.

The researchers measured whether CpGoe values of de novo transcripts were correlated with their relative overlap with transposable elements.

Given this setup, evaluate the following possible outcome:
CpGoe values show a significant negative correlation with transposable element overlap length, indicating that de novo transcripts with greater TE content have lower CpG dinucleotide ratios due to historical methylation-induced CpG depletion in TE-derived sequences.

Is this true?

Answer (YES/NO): YES